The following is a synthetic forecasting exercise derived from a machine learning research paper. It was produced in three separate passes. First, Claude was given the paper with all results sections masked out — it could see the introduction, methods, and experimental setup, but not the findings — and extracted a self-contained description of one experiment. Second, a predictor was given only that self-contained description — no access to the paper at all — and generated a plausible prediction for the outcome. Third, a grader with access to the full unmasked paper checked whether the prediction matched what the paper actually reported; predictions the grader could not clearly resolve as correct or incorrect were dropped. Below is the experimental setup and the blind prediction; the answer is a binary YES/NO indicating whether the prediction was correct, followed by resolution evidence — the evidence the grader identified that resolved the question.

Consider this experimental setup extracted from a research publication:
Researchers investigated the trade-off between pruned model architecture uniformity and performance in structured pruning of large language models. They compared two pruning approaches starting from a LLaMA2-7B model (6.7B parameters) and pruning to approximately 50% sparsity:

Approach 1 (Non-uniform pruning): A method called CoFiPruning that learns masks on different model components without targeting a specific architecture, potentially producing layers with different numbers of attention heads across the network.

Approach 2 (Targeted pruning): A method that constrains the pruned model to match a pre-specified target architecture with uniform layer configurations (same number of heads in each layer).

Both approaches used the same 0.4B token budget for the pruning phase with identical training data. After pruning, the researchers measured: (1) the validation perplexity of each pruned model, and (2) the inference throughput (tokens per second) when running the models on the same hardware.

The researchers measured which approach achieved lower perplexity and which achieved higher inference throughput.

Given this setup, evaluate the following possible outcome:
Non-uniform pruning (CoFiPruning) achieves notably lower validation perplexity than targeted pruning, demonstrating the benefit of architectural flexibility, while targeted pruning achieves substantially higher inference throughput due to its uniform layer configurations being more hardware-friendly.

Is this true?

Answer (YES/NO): NO